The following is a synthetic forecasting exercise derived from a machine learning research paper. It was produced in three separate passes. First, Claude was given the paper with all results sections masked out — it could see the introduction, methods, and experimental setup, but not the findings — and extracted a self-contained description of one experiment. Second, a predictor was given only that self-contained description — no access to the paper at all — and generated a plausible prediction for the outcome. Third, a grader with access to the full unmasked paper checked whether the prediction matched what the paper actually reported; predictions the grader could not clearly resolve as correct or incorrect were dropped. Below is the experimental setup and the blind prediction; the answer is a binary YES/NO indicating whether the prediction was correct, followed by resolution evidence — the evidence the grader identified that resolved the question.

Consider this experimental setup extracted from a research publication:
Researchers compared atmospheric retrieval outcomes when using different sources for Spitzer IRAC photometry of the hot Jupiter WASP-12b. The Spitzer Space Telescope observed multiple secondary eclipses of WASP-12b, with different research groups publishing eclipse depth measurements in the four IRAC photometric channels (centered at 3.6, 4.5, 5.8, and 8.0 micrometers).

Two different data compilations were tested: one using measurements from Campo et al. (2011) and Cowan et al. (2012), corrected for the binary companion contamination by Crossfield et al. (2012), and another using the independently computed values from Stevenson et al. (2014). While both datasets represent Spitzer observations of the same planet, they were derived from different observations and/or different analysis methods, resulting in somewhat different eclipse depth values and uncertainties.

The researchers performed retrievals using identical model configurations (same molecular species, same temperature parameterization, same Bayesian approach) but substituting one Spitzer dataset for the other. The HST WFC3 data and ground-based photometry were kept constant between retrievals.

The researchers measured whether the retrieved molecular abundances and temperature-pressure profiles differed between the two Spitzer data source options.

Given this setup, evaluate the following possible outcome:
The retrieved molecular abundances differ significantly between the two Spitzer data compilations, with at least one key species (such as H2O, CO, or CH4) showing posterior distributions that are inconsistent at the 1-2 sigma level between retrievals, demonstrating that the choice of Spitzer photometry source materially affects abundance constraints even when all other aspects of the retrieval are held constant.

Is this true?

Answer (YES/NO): YES